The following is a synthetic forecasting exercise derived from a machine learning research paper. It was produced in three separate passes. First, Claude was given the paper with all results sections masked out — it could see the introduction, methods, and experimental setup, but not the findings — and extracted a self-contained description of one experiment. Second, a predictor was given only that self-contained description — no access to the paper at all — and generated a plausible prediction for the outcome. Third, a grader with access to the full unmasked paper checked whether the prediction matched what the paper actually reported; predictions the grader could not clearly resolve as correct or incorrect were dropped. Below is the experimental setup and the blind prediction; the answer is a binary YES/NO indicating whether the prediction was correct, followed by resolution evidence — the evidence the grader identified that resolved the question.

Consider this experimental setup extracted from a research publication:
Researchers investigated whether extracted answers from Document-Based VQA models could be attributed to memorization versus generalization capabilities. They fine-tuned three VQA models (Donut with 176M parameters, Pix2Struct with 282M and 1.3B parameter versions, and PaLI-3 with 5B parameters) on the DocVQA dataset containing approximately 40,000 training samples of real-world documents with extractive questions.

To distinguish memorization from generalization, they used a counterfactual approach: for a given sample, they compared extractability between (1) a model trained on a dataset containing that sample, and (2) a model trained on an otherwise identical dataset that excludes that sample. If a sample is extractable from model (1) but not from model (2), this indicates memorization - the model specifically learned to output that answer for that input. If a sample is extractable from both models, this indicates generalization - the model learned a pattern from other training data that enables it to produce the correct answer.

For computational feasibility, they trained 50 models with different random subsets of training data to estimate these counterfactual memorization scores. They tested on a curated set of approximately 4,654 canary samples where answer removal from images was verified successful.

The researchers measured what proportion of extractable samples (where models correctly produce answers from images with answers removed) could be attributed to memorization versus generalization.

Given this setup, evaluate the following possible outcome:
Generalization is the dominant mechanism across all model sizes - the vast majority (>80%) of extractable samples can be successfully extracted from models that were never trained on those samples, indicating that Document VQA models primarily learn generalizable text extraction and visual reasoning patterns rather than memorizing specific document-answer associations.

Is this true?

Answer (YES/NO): NO